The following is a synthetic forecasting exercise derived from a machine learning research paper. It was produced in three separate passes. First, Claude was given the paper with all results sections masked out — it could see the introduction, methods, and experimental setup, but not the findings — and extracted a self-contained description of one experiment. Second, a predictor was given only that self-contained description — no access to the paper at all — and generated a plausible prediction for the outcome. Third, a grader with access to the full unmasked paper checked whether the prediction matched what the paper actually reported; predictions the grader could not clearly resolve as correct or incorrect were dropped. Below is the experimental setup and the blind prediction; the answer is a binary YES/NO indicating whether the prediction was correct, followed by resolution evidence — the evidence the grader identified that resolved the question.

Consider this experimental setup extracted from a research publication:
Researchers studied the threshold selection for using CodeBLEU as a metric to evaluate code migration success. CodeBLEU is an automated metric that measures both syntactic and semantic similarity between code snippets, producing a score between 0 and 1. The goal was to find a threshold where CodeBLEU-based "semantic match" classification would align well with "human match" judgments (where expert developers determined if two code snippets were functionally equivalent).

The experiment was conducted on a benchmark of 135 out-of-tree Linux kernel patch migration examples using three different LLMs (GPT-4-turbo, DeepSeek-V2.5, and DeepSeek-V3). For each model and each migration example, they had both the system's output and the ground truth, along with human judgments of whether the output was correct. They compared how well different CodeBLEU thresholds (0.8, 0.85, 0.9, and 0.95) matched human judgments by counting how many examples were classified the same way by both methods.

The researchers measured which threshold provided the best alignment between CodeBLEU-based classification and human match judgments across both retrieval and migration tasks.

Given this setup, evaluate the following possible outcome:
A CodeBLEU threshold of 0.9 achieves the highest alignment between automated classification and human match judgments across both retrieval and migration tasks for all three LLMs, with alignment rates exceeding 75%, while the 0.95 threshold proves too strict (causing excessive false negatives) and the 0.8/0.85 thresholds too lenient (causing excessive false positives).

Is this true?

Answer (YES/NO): NO